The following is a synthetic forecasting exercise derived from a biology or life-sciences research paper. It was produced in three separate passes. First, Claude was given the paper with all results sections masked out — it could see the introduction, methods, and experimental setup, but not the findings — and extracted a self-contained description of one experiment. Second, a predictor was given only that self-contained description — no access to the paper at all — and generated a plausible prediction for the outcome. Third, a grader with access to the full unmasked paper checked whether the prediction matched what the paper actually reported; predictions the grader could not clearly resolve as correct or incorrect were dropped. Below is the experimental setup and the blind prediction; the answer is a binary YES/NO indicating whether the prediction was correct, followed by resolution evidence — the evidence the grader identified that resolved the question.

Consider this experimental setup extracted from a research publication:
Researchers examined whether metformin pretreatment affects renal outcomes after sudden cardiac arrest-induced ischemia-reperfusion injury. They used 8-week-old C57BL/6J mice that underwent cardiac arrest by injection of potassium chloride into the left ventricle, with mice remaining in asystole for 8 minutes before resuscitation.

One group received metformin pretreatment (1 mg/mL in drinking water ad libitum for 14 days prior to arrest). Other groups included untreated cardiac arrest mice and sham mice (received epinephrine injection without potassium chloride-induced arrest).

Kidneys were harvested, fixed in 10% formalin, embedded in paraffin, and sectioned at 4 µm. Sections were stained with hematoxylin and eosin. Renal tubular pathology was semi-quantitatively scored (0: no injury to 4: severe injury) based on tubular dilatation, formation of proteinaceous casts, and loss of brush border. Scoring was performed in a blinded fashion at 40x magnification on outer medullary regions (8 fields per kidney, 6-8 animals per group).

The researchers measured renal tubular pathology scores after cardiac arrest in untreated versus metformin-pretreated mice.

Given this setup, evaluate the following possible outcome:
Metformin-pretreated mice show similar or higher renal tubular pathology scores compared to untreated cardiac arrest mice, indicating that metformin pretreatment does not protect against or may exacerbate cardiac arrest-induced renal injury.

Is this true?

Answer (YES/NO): NO